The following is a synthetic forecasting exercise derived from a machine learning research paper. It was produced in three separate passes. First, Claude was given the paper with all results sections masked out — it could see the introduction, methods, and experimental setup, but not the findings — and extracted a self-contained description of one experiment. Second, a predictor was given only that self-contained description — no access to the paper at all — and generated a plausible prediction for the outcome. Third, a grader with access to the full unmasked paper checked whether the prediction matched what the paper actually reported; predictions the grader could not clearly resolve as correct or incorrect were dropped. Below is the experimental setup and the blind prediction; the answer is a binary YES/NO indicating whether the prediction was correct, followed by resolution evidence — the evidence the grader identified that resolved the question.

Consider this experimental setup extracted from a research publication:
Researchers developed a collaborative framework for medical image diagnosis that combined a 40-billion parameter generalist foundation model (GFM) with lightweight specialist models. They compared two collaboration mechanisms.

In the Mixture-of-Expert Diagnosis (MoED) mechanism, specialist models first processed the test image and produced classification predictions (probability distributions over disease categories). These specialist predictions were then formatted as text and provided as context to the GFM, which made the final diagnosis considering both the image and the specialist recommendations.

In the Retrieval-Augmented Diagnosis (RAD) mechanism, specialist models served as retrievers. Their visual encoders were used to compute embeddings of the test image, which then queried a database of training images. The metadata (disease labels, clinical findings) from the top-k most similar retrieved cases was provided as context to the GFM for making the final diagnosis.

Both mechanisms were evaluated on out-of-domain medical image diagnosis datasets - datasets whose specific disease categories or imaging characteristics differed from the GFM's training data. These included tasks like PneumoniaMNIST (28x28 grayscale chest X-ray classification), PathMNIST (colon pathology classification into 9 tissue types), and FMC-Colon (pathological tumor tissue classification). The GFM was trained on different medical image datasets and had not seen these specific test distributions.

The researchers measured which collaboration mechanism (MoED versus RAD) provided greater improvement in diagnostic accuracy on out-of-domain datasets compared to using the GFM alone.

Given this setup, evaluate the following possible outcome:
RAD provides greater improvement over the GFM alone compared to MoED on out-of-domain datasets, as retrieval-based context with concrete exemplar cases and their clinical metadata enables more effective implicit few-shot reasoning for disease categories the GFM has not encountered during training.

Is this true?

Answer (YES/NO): YES